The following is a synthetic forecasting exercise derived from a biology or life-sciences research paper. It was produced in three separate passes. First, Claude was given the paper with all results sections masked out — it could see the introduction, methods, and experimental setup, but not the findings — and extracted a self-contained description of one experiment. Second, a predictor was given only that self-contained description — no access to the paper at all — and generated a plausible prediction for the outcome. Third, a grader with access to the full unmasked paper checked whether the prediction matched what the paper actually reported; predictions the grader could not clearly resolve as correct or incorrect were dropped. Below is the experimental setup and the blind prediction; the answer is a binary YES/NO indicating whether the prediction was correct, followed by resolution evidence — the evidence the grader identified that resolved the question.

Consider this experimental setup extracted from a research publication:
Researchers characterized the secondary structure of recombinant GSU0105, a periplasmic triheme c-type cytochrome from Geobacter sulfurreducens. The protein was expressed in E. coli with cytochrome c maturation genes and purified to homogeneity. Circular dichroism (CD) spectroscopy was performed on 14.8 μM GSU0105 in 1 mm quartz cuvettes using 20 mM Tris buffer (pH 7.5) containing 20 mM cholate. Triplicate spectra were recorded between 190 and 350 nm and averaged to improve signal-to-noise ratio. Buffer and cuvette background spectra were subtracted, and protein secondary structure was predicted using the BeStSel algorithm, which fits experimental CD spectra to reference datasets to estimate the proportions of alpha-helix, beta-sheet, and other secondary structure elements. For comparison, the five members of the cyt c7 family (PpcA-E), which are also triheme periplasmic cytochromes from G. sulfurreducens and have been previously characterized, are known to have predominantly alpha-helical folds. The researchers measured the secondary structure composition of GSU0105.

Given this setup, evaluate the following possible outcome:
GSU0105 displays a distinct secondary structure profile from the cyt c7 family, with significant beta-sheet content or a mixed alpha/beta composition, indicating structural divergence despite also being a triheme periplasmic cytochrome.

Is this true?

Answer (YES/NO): YES